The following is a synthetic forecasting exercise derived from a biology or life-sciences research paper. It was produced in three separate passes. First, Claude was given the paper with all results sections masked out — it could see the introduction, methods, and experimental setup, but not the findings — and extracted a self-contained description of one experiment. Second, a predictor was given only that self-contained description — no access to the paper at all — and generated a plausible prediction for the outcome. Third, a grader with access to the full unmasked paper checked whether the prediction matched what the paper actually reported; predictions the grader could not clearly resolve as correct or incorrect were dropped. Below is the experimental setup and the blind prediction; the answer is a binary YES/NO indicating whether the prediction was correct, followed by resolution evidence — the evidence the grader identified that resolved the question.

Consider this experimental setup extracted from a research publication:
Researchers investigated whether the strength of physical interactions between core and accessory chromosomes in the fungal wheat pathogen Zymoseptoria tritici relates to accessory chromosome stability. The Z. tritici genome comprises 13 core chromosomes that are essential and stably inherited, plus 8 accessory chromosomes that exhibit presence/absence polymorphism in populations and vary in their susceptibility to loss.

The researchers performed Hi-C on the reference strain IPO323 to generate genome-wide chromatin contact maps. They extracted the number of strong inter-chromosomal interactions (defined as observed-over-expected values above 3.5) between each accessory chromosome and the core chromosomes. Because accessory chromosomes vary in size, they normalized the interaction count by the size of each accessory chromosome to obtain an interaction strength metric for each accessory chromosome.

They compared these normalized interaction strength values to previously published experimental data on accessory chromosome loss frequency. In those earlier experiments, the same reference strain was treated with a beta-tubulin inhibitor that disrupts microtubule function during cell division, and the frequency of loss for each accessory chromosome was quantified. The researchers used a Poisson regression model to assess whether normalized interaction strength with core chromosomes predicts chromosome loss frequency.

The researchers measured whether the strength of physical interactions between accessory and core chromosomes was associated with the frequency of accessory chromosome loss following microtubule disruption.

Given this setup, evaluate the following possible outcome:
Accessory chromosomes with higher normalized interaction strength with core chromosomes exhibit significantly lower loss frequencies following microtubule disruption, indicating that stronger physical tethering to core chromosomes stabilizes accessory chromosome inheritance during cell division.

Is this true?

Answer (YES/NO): YES